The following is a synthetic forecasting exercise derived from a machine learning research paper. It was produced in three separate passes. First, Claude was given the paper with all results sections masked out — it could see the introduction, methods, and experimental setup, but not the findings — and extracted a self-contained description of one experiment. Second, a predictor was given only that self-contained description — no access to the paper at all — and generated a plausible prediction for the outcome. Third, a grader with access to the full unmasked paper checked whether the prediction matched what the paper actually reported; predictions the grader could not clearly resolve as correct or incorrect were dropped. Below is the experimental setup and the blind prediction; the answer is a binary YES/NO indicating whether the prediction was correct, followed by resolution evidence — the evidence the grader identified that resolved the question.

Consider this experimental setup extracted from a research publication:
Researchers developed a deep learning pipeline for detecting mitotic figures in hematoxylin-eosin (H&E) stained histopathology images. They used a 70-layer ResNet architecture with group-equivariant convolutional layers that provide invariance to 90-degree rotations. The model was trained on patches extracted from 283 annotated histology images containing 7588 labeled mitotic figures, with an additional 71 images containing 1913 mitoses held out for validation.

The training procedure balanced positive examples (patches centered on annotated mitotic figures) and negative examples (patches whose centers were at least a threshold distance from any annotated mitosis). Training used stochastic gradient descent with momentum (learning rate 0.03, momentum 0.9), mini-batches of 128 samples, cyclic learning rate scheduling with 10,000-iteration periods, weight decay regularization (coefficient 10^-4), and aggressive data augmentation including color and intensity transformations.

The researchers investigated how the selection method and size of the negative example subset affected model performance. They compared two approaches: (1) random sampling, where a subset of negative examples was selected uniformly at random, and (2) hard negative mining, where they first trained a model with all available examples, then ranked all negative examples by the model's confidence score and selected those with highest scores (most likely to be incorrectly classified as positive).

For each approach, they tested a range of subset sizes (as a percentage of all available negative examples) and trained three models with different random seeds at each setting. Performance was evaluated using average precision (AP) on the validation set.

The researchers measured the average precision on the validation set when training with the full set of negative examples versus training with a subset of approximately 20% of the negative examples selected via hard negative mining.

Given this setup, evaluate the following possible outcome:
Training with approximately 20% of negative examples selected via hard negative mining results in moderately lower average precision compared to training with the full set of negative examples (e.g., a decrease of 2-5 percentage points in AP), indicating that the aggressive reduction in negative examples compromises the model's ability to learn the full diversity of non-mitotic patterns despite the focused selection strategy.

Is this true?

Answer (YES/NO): NO